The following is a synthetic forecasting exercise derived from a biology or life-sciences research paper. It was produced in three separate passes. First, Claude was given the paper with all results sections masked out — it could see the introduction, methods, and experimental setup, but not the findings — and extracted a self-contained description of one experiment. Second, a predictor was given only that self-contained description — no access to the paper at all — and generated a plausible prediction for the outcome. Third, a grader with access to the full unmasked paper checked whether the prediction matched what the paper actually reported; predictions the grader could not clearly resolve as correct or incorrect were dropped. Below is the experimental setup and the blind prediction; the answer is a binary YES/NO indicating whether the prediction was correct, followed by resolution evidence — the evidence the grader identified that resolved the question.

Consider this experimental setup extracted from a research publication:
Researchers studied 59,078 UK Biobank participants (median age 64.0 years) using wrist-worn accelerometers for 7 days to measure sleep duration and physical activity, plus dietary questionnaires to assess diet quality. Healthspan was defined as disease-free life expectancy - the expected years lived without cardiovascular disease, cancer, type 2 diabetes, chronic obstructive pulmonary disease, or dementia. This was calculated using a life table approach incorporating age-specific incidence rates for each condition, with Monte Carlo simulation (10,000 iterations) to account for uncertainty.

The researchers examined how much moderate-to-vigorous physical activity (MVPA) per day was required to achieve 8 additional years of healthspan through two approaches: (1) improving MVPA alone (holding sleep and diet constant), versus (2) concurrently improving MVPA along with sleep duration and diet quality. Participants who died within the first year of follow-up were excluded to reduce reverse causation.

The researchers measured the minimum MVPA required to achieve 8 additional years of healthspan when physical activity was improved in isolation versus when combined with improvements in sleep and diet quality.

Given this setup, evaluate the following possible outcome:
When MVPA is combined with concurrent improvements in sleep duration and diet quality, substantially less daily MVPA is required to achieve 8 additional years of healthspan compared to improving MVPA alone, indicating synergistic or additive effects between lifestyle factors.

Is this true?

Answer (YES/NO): YES